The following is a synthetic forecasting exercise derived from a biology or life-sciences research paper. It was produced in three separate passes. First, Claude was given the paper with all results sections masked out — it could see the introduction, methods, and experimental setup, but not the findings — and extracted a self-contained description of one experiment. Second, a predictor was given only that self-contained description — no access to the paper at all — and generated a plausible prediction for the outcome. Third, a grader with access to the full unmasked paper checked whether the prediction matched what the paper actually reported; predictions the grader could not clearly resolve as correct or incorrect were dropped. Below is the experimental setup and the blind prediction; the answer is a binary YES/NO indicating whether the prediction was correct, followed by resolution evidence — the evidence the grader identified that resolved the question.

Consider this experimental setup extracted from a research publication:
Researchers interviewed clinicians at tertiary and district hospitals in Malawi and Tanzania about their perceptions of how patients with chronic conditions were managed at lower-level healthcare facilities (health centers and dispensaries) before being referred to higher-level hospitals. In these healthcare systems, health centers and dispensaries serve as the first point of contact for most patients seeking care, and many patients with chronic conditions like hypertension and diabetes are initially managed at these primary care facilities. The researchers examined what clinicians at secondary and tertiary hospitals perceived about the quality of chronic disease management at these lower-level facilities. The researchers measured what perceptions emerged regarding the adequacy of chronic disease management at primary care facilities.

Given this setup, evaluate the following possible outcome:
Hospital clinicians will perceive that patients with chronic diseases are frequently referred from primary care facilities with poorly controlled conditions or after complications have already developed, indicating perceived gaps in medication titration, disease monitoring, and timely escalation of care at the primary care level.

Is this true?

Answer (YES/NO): YES